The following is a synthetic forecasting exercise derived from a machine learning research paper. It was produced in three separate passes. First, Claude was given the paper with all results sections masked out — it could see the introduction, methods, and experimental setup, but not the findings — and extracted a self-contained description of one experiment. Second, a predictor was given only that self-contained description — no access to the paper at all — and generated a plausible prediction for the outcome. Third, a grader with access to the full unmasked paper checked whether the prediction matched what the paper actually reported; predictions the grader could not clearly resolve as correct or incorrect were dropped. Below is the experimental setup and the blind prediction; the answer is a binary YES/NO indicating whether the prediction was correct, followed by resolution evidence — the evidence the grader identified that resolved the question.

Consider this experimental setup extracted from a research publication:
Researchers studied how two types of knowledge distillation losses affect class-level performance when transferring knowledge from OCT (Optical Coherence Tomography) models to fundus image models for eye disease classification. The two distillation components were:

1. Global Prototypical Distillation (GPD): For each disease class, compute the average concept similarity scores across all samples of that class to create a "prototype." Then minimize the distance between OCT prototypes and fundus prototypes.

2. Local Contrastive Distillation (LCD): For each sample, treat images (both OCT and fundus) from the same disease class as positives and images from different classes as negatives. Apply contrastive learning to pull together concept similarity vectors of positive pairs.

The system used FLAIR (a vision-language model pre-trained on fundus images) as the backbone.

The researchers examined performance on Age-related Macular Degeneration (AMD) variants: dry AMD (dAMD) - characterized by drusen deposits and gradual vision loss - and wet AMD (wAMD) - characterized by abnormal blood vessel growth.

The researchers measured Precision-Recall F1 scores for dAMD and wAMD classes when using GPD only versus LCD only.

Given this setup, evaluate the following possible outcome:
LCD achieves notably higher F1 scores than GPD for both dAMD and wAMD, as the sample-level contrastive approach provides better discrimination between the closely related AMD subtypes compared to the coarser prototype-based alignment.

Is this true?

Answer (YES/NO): NO